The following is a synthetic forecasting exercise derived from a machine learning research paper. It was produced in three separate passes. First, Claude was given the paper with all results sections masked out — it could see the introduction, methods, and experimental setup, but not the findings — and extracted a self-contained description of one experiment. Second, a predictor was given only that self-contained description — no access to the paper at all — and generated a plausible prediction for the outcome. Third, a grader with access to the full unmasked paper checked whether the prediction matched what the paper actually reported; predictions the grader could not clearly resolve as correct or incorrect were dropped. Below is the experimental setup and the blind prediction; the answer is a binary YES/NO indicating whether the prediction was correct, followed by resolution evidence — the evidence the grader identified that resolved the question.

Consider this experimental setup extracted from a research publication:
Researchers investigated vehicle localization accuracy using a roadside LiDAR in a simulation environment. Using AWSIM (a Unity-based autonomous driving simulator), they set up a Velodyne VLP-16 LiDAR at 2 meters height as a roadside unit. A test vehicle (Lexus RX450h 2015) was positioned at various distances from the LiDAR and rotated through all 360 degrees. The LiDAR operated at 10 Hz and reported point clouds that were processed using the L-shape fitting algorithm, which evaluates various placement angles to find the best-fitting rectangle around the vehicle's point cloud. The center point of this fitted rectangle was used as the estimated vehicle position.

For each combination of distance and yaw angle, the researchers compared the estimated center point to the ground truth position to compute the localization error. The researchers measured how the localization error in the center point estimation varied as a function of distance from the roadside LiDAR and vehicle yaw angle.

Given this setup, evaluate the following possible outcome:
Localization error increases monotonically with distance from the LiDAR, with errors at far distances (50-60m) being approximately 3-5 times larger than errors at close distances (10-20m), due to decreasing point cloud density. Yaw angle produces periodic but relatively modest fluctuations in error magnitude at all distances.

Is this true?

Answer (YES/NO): NO